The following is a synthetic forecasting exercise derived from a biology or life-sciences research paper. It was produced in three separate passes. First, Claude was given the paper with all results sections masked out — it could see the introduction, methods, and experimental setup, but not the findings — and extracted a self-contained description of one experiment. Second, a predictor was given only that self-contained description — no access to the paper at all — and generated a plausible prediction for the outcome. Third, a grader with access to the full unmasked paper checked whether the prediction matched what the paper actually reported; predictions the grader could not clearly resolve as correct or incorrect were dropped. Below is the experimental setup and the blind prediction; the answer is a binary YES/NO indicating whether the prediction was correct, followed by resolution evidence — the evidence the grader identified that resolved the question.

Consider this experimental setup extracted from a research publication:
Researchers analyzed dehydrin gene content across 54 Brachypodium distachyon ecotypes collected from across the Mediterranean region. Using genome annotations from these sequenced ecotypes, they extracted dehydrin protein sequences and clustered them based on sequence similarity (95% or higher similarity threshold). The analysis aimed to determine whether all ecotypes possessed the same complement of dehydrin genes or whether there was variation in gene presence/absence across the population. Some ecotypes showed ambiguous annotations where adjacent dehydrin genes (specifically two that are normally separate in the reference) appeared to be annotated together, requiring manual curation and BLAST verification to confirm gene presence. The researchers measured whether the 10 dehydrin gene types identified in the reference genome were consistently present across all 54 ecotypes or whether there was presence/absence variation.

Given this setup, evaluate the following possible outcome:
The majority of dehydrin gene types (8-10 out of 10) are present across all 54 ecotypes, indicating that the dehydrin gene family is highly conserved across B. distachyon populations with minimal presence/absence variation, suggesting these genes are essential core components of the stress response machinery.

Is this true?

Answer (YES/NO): YES